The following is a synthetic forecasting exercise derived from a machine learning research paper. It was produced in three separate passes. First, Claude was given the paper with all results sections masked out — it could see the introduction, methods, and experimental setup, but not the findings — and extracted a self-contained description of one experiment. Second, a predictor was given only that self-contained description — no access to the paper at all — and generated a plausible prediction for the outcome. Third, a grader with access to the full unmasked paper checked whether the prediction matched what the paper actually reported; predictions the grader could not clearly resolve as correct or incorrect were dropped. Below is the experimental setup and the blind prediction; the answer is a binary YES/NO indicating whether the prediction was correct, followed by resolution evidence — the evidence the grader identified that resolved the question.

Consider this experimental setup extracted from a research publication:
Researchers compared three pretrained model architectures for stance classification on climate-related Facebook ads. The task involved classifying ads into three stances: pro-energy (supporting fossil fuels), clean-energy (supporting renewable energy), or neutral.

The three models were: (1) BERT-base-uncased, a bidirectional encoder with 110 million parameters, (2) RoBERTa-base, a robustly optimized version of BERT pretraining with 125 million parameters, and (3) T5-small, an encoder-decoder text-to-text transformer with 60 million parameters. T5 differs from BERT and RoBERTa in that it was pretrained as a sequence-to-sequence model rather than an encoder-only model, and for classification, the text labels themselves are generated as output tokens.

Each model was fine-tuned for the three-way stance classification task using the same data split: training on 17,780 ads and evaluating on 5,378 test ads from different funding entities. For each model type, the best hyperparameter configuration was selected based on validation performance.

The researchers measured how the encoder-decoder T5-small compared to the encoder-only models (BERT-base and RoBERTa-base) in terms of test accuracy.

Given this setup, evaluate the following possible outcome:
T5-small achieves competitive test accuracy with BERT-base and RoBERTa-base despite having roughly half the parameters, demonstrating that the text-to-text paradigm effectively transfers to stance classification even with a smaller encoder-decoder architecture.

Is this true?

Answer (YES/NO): NO